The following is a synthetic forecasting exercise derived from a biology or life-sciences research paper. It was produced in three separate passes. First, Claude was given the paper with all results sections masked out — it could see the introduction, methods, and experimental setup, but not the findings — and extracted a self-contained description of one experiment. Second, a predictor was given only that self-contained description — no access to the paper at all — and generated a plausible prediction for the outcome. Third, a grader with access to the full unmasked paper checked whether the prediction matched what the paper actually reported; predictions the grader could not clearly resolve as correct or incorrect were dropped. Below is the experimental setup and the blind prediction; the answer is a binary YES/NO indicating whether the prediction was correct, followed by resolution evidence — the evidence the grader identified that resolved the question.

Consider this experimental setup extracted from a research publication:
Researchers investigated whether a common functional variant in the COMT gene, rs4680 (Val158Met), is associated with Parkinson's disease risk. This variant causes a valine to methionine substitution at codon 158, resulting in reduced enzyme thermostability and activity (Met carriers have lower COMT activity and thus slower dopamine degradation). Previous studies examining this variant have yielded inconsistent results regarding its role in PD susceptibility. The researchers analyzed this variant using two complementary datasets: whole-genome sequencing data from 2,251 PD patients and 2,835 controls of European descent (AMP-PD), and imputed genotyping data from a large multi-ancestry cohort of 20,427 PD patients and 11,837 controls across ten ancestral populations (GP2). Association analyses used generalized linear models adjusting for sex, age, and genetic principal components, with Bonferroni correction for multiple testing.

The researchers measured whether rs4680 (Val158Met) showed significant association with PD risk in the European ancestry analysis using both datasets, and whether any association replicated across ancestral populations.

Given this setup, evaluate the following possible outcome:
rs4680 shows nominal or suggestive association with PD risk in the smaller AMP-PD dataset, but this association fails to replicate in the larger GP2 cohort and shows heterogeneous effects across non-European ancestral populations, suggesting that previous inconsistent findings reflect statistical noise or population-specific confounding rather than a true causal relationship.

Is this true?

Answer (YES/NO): NO